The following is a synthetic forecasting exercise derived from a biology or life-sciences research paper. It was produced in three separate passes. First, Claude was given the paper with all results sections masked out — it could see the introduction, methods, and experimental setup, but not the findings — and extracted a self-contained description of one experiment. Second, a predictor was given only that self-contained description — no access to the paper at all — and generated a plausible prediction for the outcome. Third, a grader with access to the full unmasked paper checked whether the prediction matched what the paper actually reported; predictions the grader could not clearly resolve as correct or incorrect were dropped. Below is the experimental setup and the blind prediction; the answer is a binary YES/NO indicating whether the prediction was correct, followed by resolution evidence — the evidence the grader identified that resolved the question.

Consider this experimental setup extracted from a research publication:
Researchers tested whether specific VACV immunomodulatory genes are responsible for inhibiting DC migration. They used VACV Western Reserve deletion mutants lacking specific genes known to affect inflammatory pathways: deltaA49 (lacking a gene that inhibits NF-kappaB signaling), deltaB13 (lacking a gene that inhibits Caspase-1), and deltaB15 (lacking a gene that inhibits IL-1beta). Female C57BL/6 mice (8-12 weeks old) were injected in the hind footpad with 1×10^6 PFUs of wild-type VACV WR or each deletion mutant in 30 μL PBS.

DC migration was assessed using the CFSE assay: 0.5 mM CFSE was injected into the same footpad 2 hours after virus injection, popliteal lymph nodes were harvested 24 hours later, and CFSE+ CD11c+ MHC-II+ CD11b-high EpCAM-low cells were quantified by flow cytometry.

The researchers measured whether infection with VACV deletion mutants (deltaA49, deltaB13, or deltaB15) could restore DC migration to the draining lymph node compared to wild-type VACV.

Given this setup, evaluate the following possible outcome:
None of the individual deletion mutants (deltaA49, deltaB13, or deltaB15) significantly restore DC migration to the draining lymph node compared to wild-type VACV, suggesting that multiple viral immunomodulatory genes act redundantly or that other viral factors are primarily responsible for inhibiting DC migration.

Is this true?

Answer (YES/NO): YES